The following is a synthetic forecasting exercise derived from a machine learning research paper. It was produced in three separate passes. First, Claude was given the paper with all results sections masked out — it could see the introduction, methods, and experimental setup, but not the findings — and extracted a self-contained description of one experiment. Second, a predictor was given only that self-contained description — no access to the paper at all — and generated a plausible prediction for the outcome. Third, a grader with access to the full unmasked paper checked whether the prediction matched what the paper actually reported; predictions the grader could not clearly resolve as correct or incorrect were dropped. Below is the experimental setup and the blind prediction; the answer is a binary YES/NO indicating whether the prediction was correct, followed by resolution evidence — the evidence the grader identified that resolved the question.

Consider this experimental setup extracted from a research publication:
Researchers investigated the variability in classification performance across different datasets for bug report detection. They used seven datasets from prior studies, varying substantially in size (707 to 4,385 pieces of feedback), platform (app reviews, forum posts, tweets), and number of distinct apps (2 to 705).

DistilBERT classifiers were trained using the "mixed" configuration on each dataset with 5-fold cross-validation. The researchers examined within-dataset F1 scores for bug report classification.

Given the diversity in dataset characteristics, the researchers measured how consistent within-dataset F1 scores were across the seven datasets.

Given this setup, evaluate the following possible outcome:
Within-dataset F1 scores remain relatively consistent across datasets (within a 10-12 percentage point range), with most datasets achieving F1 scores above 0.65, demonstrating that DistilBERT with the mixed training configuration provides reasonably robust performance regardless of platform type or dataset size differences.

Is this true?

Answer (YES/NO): NO